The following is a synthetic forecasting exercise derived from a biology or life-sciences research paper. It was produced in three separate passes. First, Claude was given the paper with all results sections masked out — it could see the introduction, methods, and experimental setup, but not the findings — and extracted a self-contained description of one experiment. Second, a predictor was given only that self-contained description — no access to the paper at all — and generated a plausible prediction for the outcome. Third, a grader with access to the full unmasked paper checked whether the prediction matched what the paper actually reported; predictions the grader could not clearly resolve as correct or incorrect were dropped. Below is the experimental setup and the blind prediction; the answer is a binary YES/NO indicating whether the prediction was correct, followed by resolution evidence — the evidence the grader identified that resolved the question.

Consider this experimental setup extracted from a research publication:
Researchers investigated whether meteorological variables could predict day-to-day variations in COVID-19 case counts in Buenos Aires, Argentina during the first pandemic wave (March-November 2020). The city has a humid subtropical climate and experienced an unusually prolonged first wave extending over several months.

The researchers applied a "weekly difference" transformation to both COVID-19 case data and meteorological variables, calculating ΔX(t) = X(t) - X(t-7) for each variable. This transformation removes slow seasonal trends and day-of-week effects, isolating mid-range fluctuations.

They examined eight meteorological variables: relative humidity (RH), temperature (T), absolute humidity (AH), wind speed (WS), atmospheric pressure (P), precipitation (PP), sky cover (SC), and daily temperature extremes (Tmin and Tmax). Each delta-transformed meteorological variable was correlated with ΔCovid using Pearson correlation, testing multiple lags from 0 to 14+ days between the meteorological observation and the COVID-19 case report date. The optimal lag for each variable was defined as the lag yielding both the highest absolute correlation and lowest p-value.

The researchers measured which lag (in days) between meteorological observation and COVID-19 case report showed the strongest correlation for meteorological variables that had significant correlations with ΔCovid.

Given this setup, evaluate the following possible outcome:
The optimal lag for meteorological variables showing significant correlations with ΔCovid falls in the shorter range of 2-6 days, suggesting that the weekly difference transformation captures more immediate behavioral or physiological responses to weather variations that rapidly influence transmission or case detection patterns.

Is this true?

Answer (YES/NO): NO